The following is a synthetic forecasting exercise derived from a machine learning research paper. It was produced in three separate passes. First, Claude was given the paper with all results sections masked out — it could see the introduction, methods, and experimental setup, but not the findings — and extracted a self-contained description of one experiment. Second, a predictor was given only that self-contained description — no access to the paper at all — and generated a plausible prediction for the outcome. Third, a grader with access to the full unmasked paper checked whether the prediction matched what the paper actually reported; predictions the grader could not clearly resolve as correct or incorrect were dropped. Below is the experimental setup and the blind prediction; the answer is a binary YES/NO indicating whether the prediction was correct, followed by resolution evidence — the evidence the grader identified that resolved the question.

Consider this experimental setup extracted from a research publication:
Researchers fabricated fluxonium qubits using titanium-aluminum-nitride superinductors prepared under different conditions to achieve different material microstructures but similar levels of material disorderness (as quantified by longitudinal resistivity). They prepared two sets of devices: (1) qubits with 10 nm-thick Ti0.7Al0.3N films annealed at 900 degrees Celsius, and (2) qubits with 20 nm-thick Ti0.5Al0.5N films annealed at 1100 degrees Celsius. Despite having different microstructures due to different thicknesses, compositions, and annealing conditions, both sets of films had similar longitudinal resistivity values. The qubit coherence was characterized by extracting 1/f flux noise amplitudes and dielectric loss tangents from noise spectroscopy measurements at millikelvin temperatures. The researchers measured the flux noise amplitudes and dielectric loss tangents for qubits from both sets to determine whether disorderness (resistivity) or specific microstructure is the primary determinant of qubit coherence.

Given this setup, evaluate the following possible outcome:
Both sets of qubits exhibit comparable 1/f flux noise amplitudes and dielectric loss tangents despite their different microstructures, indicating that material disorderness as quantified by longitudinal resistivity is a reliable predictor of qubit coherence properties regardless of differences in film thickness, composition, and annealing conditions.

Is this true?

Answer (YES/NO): YES